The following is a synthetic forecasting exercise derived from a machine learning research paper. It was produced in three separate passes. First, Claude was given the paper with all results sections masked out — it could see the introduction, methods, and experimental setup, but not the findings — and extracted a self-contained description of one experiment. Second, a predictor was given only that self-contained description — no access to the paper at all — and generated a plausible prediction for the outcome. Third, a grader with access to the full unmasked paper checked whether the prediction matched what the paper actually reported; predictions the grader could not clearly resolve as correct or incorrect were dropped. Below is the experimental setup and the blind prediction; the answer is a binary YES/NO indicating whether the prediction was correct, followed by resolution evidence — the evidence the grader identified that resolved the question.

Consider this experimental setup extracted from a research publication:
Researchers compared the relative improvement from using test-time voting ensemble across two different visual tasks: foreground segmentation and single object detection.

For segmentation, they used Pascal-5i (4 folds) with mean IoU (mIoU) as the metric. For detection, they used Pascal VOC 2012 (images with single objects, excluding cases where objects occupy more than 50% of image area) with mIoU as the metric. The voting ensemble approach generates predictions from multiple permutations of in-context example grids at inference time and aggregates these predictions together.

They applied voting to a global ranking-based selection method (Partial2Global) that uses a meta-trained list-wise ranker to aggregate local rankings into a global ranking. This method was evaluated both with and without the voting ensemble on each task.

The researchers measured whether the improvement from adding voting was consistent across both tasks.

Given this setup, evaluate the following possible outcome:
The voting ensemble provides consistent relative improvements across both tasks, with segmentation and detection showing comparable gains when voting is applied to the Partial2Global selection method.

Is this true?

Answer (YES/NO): NO